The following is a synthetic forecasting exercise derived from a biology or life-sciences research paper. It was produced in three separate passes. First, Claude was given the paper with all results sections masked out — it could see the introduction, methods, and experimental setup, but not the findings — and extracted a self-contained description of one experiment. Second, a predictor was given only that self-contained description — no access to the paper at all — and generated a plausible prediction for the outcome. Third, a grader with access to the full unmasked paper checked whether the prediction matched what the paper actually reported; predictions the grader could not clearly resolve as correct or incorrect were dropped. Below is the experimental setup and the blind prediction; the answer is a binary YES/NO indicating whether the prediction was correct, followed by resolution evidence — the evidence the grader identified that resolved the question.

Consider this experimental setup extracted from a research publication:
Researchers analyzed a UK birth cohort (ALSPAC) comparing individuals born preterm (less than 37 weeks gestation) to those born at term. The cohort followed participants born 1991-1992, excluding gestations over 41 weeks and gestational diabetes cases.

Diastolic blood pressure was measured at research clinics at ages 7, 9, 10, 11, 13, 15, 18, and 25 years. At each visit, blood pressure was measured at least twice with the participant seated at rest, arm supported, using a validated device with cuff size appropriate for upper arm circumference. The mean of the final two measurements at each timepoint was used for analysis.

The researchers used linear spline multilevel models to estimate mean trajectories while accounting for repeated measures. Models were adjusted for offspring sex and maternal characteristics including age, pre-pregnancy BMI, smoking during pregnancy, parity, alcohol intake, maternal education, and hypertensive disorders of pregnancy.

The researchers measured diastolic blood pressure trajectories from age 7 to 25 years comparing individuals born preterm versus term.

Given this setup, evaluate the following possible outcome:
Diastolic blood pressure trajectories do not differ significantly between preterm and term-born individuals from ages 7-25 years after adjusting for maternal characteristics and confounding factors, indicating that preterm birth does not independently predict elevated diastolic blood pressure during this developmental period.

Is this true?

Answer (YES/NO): NO